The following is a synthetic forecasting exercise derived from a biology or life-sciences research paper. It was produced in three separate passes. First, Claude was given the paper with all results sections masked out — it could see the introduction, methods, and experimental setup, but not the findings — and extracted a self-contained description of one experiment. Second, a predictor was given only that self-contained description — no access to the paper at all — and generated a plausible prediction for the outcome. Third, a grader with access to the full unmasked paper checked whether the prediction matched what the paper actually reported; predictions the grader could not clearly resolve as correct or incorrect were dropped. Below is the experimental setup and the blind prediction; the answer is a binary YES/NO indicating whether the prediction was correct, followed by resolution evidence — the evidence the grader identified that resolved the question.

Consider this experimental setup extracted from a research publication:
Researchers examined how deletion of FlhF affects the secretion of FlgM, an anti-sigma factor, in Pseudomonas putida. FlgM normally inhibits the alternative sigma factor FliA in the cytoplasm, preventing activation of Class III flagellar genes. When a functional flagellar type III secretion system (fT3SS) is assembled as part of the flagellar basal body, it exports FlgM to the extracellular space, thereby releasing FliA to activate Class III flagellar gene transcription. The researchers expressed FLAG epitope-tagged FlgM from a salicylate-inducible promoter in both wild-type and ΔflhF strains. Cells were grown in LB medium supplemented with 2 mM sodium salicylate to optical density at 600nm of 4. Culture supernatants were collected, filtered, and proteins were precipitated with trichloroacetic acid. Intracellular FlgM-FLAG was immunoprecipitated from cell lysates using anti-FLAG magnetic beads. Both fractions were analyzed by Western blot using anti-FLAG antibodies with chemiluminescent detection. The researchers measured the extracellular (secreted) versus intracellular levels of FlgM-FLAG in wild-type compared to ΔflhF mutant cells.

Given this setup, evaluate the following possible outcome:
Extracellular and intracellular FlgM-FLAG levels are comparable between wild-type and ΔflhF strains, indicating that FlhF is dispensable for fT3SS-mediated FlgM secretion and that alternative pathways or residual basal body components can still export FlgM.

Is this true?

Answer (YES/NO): NO